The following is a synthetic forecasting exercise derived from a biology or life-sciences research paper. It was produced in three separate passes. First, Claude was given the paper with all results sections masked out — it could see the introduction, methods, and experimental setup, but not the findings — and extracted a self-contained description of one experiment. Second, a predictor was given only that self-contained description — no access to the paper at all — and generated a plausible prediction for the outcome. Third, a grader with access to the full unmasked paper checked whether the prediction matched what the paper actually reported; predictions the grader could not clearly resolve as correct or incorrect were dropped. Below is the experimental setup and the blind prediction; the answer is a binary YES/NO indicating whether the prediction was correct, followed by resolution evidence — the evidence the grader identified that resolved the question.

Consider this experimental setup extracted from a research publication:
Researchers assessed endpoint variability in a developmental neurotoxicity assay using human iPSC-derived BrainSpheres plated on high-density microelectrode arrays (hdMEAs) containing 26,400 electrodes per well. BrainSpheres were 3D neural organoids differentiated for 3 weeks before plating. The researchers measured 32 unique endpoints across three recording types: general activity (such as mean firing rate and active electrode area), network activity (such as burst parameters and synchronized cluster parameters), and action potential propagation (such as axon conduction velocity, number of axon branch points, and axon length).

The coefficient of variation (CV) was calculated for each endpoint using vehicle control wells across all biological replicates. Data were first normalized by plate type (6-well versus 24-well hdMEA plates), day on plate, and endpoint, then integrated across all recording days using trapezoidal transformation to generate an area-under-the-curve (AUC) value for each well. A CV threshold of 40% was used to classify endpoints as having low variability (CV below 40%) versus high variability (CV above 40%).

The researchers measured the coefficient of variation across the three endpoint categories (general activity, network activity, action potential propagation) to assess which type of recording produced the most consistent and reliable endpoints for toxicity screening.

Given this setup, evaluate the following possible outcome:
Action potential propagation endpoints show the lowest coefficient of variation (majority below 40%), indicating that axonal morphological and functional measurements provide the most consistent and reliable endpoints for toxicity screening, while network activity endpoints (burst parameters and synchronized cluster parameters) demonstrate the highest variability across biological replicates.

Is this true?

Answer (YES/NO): NO